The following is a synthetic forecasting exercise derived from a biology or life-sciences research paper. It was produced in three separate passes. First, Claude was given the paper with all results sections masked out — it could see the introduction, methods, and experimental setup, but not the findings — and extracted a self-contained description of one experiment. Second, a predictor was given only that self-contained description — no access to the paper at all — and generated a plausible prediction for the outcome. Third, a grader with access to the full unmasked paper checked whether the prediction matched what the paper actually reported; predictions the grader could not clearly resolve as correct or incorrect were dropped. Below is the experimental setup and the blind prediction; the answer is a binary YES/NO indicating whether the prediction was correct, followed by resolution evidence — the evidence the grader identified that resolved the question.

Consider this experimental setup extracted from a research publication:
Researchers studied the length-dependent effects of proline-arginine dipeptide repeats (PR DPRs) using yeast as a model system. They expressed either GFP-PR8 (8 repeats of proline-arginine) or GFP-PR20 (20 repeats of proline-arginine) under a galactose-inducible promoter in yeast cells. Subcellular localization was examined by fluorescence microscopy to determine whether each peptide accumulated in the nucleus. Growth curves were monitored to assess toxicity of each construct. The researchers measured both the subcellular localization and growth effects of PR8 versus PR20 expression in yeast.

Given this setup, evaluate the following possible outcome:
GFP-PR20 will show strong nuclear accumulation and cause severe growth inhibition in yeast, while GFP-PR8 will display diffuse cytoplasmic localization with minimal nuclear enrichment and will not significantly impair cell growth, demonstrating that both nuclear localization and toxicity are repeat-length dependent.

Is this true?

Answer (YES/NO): YES